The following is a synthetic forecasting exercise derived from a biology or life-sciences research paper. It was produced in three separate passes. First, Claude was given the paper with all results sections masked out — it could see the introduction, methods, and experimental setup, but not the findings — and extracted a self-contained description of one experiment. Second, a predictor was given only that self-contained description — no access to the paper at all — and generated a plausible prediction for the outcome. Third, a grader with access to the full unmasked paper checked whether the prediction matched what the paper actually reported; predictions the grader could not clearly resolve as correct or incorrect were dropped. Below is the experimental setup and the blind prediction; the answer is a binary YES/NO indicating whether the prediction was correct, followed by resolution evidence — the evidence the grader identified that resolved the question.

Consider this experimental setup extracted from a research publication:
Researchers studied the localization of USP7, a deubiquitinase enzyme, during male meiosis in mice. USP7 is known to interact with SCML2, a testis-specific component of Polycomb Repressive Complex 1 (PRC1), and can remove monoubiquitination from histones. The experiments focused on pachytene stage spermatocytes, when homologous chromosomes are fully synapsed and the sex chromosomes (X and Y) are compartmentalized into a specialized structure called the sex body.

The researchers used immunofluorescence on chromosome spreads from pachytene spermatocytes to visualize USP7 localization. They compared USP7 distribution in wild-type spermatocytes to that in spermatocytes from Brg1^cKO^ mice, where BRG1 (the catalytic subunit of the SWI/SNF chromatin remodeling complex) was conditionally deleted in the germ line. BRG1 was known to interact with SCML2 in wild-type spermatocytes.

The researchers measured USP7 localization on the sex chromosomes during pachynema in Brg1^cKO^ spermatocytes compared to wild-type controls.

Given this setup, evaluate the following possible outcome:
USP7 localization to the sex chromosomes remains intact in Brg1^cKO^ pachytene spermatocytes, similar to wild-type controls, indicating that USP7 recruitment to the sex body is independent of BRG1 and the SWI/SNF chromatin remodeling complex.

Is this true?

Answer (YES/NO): NO